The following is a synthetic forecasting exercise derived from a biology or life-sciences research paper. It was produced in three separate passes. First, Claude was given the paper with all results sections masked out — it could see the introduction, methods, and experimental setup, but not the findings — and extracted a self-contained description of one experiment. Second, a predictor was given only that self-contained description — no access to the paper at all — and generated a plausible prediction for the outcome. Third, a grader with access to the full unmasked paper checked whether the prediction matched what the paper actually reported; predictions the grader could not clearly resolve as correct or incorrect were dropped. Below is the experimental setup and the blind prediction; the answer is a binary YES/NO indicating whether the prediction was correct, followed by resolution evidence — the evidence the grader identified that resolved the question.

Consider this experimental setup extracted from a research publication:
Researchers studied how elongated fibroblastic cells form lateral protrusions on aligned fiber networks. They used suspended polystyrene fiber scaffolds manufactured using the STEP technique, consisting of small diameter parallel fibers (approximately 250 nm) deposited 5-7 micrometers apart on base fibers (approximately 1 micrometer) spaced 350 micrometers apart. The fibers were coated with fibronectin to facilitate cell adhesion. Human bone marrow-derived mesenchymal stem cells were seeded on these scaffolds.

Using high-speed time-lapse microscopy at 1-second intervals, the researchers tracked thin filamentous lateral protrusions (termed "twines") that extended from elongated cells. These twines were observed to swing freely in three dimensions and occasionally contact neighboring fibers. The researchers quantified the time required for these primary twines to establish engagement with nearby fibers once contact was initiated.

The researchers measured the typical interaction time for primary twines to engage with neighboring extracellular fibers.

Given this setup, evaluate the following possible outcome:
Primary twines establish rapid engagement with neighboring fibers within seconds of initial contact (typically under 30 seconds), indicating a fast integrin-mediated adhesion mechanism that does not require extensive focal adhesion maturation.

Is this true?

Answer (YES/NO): YES